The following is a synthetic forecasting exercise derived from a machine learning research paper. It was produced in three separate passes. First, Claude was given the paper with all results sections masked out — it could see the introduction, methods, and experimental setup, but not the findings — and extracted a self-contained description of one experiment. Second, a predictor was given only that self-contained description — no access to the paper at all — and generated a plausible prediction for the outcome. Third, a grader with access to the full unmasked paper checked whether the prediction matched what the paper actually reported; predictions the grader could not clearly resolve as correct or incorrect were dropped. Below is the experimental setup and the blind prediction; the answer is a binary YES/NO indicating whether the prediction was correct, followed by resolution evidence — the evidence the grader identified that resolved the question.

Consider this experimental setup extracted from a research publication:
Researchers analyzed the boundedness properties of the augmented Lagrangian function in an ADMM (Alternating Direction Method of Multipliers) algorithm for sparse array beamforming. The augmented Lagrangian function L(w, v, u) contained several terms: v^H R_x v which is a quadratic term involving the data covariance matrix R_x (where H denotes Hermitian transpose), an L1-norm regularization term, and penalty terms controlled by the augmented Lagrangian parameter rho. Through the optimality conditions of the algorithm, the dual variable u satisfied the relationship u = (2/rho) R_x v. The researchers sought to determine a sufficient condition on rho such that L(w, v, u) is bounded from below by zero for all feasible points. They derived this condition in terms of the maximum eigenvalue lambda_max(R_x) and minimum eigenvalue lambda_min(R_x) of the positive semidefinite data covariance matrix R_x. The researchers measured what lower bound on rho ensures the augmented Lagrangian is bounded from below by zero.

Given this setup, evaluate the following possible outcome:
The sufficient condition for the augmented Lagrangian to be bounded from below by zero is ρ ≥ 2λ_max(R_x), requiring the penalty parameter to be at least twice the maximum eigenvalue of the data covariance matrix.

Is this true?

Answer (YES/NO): NO